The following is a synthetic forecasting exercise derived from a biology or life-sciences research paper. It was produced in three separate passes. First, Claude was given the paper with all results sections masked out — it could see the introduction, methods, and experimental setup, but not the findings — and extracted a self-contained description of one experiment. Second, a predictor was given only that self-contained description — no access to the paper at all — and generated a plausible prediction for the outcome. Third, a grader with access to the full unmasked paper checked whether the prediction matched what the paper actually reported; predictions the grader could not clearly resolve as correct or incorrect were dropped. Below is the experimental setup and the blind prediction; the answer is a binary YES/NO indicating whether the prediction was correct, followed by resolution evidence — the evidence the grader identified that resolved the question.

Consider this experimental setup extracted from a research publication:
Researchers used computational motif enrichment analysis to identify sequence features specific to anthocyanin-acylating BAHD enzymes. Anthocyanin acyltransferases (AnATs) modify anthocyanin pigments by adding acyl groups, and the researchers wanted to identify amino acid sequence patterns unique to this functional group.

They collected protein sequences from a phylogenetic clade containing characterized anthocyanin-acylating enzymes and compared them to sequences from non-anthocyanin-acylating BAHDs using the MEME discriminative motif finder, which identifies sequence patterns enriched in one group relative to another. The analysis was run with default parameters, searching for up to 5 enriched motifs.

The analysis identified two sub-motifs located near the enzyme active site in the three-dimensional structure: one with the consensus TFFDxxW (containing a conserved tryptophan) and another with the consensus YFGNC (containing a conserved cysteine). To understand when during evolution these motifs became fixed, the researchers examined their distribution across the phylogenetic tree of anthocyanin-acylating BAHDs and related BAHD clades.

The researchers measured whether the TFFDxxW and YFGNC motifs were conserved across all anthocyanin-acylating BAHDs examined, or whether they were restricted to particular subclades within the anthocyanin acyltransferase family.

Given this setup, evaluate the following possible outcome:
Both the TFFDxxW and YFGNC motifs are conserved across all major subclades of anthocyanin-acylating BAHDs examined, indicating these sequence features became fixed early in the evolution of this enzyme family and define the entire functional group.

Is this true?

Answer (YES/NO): NO